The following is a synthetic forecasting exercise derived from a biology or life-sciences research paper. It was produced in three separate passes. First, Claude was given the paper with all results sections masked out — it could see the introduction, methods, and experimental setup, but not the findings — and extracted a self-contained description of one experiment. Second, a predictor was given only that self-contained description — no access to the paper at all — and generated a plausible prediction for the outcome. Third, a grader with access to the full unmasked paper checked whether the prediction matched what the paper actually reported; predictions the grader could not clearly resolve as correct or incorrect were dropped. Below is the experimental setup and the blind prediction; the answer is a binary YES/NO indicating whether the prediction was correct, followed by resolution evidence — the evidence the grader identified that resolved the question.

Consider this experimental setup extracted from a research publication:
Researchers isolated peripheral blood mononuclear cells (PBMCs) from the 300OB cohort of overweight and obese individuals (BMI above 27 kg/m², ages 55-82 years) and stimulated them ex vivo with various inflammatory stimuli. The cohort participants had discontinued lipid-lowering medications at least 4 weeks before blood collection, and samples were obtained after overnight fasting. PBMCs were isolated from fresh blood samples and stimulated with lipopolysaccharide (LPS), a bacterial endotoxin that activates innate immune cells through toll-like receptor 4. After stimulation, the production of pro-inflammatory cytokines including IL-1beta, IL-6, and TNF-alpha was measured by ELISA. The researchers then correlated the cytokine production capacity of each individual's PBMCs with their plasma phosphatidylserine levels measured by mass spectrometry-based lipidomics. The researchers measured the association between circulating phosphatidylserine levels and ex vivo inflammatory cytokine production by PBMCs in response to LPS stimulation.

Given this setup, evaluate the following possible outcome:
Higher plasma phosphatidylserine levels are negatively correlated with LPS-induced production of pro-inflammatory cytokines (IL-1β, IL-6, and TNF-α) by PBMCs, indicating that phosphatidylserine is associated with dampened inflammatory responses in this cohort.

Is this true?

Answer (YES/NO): NO